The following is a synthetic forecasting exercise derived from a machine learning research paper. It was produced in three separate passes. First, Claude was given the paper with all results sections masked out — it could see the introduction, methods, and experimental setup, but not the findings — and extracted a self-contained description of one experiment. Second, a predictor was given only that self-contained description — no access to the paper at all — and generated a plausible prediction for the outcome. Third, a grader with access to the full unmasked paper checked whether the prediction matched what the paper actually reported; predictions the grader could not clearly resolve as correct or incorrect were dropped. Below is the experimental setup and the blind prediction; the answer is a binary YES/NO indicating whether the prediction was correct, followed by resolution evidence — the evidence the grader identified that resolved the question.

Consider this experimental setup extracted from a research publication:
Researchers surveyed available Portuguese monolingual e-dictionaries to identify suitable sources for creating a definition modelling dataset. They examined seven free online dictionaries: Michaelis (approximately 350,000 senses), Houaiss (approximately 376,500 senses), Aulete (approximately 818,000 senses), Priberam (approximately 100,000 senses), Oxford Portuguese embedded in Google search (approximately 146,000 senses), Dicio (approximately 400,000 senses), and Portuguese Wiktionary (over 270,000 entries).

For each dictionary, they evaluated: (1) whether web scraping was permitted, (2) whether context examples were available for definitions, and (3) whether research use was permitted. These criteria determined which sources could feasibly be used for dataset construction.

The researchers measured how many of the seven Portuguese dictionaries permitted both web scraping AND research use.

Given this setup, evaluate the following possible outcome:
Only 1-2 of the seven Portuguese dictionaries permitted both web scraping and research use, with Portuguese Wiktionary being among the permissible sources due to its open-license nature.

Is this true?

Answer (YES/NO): YES